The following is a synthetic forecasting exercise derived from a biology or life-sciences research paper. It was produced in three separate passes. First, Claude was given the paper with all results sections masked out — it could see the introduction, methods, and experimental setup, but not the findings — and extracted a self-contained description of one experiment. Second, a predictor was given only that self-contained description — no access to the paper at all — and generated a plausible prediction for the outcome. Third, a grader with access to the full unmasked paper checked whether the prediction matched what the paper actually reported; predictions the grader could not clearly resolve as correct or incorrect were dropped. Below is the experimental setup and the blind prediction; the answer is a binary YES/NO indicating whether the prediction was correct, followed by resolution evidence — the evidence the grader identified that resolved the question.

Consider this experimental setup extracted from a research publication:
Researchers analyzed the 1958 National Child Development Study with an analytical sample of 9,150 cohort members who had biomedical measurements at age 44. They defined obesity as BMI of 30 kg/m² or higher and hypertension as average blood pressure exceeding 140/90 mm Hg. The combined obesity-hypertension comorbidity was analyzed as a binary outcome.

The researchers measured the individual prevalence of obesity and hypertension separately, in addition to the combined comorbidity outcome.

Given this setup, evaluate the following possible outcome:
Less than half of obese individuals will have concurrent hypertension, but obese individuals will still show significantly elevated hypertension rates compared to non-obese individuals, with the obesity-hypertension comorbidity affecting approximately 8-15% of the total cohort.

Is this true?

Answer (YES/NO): NO